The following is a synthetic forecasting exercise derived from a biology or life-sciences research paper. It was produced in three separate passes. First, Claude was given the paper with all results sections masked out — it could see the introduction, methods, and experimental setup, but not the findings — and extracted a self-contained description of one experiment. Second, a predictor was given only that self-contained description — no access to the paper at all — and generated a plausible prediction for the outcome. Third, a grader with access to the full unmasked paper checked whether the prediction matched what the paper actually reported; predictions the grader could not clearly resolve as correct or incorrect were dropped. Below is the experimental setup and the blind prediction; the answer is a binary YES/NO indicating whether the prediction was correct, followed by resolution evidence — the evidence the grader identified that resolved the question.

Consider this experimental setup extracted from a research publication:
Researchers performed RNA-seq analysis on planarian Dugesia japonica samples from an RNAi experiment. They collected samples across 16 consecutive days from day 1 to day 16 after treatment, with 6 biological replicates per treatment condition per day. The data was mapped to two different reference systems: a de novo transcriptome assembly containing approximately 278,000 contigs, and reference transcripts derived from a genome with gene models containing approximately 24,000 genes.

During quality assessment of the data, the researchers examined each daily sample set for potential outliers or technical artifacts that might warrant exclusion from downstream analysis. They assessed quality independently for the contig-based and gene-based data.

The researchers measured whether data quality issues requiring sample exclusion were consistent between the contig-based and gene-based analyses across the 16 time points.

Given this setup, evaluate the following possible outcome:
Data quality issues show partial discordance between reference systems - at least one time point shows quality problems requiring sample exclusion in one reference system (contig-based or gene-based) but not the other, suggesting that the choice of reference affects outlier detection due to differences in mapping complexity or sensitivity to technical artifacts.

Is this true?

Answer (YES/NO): YES